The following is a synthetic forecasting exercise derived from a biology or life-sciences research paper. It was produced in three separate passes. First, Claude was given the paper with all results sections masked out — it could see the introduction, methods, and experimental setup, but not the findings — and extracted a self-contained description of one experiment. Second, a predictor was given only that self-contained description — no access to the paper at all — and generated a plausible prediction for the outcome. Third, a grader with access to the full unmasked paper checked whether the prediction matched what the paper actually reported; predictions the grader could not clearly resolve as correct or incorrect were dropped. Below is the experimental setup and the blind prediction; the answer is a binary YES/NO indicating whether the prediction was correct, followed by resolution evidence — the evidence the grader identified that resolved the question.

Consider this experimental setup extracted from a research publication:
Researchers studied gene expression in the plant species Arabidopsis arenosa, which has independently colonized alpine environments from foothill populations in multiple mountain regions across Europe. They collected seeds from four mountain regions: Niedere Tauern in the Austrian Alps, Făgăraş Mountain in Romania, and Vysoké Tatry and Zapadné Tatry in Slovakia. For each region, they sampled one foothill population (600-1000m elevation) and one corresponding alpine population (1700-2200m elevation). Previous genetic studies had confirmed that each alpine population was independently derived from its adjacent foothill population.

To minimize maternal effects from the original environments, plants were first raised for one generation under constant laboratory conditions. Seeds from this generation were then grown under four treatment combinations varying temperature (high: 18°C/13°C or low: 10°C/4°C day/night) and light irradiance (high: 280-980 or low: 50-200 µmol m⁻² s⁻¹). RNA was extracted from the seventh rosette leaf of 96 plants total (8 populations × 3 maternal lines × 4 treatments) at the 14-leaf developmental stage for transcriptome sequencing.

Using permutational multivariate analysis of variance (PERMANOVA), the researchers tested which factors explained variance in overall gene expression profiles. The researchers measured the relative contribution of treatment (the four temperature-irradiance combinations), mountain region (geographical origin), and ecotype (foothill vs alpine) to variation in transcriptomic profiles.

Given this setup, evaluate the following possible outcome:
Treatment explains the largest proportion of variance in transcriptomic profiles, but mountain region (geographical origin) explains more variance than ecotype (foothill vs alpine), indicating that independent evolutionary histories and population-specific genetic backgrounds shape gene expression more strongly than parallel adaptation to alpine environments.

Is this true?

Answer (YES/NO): YES